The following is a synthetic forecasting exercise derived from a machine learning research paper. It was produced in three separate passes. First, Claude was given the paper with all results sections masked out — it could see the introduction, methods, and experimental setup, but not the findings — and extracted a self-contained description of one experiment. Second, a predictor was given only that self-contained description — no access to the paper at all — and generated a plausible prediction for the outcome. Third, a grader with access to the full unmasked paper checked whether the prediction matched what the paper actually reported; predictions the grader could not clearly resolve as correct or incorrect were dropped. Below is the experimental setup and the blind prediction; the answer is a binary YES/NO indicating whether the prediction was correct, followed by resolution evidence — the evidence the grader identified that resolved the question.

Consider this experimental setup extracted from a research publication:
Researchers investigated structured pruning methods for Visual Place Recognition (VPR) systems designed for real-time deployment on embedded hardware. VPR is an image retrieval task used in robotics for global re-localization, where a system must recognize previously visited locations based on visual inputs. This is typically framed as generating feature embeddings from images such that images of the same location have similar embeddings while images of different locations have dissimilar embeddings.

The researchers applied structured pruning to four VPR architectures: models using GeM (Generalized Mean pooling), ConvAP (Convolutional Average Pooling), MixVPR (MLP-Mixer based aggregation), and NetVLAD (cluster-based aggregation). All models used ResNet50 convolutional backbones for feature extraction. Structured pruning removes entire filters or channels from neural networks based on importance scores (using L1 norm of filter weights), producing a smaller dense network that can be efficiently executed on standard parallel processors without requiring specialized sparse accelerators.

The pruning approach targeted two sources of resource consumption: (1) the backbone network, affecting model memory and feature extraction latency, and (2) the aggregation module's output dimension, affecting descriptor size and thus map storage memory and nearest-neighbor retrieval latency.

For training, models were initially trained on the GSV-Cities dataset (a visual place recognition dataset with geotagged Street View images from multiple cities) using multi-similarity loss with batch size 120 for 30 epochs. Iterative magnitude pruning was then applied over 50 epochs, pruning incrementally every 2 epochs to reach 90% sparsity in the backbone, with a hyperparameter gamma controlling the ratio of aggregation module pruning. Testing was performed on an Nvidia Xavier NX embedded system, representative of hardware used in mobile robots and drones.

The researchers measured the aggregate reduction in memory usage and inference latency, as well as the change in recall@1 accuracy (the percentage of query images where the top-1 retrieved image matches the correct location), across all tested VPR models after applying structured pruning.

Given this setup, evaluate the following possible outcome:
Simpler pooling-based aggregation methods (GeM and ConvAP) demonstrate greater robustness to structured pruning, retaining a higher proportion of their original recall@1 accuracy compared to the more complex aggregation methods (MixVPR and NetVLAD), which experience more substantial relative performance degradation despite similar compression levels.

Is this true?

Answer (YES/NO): NO